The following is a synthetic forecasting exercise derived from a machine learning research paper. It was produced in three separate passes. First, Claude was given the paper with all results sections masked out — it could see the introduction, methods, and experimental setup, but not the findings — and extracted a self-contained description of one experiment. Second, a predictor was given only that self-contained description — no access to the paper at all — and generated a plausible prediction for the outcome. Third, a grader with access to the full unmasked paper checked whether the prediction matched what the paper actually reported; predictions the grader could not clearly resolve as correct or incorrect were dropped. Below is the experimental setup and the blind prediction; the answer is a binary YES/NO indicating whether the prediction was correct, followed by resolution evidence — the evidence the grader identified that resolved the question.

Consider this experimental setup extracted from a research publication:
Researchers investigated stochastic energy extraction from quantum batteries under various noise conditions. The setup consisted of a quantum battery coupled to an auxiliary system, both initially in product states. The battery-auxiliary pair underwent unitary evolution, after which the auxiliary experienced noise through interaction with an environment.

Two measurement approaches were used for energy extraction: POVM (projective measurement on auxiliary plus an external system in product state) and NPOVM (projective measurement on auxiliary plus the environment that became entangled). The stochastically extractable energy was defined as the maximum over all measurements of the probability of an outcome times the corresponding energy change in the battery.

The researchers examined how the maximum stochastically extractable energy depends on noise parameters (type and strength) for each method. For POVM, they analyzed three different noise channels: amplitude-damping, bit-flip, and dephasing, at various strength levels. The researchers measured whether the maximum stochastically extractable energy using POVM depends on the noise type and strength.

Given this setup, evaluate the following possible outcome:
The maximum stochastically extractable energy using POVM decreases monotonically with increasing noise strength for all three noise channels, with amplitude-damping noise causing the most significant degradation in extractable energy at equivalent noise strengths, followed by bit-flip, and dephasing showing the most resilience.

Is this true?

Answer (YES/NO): NO